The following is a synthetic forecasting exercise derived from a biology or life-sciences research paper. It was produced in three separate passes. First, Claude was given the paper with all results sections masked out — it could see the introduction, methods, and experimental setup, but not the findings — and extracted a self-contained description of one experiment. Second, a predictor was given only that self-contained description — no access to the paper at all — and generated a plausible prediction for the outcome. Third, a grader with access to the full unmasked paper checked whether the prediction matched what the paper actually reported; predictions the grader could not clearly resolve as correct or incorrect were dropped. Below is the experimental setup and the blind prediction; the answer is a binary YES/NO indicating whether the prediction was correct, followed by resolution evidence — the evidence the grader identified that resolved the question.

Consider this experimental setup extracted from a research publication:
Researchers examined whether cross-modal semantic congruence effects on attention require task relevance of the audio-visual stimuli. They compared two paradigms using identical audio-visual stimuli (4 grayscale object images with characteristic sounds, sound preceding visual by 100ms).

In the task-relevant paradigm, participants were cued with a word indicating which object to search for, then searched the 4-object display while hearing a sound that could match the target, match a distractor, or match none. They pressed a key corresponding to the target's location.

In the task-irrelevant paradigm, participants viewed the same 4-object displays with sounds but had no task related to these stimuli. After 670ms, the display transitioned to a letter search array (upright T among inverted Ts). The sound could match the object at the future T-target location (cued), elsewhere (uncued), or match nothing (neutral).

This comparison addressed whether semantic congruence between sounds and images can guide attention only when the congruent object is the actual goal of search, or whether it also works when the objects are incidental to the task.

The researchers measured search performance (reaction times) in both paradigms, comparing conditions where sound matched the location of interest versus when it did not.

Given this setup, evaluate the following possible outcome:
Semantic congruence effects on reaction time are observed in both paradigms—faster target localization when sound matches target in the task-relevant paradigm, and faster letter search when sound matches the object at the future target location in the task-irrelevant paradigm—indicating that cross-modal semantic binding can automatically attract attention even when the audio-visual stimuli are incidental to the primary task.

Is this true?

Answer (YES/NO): NO